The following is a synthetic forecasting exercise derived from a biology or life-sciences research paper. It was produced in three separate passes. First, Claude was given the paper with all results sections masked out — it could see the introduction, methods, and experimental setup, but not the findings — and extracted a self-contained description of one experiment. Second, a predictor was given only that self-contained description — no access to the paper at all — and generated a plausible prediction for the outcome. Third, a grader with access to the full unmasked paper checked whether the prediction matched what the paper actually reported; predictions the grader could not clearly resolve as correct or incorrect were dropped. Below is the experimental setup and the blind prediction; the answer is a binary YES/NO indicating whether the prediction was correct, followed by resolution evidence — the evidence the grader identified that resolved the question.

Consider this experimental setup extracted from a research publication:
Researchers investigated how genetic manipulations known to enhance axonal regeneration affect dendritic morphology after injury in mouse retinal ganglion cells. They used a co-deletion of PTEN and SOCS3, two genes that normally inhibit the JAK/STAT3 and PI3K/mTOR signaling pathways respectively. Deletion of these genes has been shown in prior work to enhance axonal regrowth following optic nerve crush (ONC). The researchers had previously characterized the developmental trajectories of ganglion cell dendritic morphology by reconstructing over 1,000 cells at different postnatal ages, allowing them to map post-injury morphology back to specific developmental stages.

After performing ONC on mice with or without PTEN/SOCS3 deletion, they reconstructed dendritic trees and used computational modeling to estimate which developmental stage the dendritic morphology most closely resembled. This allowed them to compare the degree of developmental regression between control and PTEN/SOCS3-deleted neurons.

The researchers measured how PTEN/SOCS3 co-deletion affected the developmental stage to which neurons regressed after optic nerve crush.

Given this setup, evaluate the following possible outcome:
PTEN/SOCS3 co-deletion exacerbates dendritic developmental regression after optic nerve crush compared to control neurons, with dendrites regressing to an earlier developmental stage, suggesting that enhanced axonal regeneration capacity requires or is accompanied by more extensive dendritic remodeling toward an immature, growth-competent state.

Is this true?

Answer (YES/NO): YES